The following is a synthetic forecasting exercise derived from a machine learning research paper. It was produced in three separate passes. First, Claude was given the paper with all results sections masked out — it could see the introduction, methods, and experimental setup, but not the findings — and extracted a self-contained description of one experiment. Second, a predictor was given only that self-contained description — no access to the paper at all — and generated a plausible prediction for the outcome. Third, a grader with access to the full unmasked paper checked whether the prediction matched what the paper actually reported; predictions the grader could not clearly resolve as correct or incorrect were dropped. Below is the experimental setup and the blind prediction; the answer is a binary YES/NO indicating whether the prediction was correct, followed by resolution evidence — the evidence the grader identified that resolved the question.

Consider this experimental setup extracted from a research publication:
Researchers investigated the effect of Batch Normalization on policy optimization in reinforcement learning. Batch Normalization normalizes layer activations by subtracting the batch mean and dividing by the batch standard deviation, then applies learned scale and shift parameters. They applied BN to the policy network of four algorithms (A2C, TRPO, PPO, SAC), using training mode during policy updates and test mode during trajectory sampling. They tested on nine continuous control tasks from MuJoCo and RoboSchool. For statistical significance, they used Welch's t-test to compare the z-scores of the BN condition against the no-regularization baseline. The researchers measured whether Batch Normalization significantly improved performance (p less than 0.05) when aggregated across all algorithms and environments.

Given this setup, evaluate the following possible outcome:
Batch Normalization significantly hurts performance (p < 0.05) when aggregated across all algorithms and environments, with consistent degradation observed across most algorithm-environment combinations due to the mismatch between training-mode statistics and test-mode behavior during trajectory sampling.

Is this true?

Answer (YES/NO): YES